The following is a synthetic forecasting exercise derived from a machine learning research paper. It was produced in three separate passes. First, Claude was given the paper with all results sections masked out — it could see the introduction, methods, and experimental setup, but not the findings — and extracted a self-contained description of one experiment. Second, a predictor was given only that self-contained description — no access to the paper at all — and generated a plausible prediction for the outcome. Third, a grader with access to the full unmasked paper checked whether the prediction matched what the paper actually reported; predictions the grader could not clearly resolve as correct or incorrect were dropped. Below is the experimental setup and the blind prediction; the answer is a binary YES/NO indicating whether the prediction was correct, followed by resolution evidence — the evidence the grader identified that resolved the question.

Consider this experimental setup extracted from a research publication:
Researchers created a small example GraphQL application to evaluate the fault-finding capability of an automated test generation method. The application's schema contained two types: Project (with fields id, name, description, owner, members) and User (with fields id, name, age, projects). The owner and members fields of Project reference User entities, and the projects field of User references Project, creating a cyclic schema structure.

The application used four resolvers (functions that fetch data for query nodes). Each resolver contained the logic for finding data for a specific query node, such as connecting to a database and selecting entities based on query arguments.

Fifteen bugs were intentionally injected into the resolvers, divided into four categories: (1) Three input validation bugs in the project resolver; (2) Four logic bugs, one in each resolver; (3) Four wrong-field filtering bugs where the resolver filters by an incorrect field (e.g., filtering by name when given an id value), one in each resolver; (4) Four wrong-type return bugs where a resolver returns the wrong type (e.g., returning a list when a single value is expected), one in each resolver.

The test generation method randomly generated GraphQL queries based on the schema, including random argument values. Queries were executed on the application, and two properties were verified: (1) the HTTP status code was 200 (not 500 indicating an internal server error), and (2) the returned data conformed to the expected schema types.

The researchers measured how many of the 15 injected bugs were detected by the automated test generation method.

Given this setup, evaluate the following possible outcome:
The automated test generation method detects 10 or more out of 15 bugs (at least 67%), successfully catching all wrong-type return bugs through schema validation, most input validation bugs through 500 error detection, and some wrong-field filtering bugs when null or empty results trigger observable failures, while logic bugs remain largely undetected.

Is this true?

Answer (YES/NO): NO